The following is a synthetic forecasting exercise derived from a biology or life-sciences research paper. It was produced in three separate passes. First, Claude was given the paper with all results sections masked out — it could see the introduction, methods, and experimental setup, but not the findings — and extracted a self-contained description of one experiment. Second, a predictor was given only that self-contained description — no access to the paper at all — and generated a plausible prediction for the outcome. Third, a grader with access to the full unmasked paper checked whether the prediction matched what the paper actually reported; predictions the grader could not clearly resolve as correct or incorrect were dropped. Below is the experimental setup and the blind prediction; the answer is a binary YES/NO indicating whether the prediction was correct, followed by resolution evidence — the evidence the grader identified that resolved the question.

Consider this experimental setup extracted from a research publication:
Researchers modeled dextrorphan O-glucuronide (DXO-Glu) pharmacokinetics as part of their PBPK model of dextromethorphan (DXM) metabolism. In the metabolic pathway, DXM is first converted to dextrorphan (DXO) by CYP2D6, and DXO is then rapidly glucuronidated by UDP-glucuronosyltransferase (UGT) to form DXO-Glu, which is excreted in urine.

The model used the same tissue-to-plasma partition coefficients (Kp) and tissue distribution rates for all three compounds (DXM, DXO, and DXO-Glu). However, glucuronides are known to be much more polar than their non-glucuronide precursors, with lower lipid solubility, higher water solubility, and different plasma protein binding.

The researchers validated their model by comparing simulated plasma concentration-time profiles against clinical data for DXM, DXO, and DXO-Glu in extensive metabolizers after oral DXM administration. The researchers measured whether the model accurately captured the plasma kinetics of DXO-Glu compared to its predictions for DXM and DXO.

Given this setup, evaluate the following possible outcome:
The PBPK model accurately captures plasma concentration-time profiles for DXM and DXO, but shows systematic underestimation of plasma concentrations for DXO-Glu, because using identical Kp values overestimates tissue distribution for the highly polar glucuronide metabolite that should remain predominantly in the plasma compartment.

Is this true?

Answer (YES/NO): NO